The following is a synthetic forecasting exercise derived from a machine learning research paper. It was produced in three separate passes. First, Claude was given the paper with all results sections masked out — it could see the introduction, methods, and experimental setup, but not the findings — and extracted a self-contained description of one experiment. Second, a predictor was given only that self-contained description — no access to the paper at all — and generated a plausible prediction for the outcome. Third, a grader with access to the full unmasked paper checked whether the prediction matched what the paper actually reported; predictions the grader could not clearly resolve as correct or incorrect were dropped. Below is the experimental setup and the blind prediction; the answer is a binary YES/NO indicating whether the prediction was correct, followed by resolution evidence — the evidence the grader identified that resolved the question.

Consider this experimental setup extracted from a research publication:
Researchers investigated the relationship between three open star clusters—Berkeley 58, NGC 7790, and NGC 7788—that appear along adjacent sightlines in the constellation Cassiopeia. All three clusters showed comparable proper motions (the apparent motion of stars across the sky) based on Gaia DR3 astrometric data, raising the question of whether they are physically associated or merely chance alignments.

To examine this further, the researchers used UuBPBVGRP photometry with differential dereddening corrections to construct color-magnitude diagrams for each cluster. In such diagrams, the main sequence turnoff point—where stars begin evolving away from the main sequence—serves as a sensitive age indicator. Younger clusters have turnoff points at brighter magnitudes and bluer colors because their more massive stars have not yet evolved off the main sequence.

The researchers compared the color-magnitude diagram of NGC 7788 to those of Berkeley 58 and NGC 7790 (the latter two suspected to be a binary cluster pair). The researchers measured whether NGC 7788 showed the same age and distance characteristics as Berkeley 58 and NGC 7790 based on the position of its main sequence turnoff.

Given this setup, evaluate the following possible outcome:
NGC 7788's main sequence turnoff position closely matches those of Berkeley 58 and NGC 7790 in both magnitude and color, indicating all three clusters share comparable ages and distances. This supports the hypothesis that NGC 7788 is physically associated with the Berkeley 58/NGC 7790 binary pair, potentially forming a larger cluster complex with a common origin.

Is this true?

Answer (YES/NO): NO